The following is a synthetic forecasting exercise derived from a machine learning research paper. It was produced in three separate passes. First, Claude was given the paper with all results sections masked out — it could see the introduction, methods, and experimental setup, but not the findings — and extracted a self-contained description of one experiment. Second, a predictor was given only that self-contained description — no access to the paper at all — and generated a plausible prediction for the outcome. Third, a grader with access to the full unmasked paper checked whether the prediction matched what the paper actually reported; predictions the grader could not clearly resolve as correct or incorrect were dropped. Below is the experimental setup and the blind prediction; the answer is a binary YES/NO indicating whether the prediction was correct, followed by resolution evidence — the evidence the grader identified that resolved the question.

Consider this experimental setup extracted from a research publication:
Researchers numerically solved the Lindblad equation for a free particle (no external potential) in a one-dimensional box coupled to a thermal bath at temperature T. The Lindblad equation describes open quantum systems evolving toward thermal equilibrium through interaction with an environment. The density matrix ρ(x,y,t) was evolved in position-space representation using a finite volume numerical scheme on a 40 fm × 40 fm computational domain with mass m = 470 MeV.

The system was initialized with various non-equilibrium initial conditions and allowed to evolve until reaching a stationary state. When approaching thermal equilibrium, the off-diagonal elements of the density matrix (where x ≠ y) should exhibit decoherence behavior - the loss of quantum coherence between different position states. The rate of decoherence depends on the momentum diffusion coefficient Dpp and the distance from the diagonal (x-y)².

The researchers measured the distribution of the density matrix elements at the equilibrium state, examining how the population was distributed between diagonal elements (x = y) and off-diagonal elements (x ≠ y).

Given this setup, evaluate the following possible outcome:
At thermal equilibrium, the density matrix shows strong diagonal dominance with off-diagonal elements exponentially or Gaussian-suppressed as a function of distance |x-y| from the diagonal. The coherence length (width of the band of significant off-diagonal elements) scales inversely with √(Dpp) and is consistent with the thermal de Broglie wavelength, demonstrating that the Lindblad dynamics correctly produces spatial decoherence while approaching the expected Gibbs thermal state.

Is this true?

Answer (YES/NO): NO